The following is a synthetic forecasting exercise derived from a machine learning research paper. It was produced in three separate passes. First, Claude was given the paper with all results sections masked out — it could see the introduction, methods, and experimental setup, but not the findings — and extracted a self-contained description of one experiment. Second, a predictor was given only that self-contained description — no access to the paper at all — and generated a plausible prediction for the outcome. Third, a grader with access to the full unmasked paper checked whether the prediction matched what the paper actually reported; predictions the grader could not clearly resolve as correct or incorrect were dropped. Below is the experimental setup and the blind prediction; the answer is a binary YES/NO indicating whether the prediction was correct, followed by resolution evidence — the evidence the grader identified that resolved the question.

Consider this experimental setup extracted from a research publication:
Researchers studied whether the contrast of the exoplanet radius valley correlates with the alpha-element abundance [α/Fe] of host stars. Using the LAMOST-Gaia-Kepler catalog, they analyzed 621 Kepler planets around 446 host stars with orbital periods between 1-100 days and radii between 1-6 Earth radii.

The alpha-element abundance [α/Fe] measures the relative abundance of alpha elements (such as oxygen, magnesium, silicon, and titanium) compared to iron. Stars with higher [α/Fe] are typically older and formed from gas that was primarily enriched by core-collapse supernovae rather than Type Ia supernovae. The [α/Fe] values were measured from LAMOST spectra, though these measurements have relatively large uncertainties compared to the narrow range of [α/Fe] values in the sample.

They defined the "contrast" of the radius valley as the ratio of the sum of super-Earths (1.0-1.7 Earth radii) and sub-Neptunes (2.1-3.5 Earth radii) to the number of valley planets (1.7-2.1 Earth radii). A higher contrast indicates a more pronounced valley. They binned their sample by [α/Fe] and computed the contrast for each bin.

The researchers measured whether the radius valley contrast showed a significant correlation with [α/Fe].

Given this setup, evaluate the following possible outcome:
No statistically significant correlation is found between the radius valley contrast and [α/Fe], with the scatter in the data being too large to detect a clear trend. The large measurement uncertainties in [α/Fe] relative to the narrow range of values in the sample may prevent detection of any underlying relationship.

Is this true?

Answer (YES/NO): YES